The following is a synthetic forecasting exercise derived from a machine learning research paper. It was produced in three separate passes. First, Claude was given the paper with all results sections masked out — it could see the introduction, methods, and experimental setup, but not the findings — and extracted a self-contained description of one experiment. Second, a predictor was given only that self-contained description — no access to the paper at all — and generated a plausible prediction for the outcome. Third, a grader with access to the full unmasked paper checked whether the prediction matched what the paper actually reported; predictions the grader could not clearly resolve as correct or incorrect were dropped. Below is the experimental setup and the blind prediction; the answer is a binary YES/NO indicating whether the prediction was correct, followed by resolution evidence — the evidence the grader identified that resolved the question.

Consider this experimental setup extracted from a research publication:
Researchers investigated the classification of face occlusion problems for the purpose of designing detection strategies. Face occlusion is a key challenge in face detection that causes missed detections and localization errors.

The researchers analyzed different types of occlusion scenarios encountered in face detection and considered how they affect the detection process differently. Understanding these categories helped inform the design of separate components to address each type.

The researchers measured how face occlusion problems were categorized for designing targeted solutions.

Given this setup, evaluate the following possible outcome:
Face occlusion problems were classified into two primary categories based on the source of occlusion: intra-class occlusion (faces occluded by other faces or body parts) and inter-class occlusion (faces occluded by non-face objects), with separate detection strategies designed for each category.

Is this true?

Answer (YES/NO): NO